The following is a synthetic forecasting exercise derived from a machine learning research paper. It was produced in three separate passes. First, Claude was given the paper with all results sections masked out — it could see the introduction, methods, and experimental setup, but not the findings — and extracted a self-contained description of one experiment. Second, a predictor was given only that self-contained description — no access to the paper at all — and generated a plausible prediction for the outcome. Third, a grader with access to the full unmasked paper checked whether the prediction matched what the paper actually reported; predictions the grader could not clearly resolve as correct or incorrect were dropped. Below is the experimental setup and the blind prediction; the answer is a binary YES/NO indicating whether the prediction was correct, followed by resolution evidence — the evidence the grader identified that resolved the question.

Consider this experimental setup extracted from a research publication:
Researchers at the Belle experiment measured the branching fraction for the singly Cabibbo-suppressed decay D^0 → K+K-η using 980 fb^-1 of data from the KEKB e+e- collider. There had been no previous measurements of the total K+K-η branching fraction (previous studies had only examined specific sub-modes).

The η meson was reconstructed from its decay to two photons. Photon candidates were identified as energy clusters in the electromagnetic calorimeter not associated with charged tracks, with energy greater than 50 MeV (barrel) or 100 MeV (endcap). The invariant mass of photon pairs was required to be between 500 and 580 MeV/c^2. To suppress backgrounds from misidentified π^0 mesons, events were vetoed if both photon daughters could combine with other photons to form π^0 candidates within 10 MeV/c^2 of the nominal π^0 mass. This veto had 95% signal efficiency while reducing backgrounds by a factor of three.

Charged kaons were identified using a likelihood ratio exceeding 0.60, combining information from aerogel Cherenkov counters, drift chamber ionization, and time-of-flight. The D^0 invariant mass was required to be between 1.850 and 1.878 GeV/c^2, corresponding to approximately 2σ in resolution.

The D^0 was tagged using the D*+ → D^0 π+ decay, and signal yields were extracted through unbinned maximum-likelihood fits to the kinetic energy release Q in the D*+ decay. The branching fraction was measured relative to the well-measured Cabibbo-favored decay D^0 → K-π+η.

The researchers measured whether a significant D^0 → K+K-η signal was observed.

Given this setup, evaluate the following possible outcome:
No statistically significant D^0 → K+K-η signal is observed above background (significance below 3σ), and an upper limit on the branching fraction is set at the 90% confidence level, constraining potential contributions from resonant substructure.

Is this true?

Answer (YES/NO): NO